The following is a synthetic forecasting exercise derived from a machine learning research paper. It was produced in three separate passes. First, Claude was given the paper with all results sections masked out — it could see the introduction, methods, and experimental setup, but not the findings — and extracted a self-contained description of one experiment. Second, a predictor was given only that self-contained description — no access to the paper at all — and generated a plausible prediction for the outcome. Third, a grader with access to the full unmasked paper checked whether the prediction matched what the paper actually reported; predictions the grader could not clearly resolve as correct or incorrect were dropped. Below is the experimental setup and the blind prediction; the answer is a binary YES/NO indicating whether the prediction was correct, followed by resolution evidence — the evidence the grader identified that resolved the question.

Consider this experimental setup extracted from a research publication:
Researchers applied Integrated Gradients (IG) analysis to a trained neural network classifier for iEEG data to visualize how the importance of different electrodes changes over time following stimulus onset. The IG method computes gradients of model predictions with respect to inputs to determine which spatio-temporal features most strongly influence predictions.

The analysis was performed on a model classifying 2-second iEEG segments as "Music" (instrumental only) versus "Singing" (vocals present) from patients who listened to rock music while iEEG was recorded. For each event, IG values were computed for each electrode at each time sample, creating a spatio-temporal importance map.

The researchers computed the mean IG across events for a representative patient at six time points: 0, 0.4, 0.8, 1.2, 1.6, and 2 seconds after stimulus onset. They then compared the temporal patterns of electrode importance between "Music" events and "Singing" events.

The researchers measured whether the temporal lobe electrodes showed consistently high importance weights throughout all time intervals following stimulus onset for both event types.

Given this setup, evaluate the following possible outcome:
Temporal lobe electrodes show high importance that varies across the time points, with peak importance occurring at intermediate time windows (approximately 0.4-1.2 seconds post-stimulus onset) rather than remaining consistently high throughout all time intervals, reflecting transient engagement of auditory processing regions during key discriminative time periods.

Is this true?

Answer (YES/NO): NO